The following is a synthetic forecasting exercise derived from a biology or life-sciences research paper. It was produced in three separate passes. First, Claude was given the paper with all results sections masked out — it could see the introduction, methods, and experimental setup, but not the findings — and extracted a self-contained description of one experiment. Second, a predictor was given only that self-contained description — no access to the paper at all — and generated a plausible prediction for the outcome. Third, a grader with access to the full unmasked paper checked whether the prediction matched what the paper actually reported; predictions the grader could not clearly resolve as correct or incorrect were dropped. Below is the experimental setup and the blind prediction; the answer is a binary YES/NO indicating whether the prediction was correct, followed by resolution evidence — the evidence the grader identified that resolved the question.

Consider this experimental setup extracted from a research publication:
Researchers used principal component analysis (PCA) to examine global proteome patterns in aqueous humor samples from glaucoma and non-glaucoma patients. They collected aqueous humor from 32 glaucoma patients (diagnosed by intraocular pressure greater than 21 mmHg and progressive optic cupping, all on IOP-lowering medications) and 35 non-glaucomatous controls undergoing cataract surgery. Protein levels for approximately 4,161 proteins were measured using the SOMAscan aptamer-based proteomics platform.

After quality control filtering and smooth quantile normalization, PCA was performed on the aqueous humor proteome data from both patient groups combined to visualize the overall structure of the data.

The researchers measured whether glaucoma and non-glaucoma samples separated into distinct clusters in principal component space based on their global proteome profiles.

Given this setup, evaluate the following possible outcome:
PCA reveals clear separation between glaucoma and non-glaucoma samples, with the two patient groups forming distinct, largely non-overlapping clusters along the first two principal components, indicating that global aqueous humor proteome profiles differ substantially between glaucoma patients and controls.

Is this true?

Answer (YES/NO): NO